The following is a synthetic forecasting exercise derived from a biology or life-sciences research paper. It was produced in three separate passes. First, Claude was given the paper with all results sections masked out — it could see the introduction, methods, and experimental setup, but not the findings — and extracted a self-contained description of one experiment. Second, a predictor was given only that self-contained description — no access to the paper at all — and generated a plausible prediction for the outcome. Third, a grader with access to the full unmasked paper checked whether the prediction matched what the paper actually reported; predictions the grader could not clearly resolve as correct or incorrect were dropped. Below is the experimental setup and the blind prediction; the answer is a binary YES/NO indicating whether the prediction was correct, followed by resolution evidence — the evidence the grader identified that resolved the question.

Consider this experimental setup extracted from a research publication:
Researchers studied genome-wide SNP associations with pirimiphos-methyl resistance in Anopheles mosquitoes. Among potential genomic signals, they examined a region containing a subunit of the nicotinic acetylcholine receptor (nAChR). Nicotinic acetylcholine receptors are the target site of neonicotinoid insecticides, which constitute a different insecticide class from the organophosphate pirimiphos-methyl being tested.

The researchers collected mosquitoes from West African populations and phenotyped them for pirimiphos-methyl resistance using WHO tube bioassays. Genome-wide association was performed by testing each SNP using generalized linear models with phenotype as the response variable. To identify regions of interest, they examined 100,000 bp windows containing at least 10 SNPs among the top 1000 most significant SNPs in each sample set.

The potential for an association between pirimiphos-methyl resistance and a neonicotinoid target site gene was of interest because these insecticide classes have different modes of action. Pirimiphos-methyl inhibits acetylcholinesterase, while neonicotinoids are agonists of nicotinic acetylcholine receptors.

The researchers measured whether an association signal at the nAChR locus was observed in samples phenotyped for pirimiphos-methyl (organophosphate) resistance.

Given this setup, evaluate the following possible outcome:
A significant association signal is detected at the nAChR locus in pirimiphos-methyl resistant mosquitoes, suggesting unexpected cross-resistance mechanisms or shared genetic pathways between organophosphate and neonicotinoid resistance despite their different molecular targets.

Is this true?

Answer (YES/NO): YES